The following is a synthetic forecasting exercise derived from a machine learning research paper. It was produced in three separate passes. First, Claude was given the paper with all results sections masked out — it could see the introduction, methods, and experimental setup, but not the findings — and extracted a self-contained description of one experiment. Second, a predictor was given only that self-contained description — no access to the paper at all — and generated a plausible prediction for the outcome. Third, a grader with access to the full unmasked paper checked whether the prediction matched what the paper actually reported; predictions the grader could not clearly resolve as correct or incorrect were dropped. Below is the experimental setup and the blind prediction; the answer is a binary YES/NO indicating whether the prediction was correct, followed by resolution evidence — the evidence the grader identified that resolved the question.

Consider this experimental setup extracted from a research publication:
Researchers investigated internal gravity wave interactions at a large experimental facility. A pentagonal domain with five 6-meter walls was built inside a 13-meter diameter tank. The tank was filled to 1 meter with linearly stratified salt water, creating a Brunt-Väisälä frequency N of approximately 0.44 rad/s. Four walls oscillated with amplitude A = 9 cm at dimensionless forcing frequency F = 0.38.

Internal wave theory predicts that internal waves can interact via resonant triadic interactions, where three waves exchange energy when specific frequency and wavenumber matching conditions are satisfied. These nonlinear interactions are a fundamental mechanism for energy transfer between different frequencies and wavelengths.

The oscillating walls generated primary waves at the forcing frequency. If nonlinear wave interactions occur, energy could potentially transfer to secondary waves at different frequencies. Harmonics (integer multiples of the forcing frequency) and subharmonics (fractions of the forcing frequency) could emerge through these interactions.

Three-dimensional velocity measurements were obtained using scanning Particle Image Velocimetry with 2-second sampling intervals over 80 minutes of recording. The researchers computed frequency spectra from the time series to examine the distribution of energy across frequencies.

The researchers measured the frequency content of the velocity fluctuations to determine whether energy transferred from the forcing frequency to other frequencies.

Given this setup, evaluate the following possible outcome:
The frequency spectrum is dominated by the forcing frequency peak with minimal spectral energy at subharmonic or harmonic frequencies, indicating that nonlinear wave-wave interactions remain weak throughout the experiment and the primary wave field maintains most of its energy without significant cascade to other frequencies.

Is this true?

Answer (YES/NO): NO